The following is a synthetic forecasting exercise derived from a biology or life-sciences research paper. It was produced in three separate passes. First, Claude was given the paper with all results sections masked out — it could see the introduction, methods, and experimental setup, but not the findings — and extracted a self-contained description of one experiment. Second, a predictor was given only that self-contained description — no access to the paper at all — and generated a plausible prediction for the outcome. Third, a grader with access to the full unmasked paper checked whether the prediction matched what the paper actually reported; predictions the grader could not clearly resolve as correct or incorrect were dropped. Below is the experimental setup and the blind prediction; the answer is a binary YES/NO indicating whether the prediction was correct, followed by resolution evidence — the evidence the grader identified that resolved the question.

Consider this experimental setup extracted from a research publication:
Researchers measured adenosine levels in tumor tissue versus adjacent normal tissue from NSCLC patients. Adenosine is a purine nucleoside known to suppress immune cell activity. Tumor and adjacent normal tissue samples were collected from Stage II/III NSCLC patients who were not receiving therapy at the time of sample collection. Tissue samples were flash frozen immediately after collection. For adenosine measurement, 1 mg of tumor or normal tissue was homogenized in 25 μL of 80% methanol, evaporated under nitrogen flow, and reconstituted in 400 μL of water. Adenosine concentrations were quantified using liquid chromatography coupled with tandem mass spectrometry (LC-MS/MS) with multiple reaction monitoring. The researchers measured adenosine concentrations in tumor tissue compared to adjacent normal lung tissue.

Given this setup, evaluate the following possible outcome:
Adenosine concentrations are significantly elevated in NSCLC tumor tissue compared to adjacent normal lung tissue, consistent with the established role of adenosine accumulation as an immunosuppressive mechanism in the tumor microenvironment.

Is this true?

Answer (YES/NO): YES